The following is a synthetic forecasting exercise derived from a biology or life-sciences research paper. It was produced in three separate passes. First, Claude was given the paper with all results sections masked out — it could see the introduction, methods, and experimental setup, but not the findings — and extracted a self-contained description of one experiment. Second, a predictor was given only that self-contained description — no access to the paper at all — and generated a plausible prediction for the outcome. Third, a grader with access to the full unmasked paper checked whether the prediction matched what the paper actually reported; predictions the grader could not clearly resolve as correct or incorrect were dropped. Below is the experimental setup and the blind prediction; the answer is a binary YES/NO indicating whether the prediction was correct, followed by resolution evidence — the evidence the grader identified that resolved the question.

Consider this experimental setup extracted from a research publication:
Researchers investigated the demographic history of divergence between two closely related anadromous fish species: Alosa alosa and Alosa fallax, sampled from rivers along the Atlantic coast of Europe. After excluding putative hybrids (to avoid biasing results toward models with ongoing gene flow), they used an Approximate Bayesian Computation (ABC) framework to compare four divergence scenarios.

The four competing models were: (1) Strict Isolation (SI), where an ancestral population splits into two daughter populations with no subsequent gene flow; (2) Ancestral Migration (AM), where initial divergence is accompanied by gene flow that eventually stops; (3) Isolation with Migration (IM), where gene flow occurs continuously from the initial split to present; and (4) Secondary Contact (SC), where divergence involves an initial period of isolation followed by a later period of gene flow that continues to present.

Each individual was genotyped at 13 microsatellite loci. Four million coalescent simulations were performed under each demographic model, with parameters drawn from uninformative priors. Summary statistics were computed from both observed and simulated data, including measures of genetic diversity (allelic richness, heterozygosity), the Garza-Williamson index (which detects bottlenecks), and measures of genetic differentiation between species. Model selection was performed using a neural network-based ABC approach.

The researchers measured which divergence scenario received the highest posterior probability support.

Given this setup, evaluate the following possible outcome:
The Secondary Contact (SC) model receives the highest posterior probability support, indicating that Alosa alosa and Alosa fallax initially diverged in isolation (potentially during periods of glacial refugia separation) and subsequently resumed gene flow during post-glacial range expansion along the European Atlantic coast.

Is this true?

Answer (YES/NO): YES